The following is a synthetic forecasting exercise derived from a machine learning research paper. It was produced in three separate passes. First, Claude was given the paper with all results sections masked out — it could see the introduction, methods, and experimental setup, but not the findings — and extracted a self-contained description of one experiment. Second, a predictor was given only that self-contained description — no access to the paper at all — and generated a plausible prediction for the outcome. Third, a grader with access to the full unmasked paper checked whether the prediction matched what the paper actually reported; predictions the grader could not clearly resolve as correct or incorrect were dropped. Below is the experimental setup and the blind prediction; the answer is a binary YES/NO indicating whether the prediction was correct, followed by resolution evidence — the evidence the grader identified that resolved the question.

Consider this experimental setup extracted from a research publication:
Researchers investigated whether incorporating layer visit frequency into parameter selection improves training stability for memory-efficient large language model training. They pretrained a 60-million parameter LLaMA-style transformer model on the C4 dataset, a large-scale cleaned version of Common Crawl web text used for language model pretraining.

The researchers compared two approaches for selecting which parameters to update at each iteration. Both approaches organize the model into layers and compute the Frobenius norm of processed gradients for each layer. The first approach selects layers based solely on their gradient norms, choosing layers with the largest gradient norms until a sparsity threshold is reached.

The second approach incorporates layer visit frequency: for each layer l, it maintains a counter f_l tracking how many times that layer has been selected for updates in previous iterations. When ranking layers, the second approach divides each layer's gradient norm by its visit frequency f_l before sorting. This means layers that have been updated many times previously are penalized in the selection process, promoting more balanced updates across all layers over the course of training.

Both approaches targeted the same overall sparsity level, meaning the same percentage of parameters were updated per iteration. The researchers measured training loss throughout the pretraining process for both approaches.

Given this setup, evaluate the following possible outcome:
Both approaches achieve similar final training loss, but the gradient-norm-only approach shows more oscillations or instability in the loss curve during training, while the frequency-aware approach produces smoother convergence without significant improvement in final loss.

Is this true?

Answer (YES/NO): NO